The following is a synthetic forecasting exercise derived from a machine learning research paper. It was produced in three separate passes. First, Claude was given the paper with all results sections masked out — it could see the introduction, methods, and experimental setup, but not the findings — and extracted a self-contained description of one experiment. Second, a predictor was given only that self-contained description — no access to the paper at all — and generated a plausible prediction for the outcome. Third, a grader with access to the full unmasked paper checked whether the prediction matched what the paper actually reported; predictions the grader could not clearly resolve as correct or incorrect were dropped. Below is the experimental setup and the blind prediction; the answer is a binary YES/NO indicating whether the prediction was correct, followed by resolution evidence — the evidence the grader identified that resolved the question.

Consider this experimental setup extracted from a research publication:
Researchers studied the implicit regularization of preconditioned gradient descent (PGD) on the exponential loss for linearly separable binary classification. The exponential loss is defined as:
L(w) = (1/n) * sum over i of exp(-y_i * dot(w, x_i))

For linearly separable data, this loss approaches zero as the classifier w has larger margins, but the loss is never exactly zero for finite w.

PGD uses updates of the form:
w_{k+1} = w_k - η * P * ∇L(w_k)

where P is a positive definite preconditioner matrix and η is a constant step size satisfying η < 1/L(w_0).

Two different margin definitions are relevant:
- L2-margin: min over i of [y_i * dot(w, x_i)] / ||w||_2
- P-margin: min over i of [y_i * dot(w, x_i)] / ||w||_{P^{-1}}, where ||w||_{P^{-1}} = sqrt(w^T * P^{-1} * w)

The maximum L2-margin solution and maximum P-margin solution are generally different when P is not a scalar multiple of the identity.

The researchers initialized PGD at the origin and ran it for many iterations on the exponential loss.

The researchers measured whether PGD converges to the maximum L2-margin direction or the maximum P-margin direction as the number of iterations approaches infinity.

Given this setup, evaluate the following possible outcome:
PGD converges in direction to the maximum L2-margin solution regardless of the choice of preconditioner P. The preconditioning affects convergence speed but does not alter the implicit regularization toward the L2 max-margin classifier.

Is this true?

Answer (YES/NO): NO